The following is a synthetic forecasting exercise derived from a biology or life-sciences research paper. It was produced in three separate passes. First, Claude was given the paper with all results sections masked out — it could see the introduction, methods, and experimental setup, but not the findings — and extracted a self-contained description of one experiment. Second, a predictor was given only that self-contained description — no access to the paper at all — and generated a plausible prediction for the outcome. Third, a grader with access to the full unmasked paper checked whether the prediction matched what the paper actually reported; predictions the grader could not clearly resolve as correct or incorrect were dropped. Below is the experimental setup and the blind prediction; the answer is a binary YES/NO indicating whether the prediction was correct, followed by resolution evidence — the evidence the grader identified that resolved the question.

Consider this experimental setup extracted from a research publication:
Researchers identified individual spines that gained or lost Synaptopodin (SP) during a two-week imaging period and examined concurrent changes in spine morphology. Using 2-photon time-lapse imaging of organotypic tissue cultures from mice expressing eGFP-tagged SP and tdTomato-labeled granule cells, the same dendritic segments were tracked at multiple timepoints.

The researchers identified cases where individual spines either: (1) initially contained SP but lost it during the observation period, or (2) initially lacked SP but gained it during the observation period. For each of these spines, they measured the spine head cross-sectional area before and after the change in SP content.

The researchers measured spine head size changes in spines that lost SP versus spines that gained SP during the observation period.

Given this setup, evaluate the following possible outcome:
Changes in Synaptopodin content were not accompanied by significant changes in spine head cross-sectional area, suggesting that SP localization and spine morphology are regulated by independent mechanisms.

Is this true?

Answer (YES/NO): NO